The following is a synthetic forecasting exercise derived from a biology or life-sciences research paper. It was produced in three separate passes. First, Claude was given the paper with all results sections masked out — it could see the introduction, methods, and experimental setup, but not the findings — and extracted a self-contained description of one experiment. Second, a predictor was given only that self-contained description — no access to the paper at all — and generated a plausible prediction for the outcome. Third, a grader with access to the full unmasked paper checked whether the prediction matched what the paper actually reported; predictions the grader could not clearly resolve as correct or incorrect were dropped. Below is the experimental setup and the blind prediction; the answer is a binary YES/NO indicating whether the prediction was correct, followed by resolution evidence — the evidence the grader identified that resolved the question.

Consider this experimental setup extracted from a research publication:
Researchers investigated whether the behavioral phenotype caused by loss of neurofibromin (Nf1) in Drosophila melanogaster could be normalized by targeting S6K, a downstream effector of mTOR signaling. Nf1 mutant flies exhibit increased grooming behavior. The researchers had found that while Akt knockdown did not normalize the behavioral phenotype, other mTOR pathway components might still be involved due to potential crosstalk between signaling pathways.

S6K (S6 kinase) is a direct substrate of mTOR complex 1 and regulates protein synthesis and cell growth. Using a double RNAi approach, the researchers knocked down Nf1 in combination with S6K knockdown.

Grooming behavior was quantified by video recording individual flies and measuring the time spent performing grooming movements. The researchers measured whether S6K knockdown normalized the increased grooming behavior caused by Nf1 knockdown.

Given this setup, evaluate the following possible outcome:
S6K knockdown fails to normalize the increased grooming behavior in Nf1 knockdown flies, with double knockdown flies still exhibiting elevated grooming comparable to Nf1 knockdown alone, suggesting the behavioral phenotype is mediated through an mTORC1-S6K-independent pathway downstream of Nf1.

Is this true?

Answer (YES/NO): NO